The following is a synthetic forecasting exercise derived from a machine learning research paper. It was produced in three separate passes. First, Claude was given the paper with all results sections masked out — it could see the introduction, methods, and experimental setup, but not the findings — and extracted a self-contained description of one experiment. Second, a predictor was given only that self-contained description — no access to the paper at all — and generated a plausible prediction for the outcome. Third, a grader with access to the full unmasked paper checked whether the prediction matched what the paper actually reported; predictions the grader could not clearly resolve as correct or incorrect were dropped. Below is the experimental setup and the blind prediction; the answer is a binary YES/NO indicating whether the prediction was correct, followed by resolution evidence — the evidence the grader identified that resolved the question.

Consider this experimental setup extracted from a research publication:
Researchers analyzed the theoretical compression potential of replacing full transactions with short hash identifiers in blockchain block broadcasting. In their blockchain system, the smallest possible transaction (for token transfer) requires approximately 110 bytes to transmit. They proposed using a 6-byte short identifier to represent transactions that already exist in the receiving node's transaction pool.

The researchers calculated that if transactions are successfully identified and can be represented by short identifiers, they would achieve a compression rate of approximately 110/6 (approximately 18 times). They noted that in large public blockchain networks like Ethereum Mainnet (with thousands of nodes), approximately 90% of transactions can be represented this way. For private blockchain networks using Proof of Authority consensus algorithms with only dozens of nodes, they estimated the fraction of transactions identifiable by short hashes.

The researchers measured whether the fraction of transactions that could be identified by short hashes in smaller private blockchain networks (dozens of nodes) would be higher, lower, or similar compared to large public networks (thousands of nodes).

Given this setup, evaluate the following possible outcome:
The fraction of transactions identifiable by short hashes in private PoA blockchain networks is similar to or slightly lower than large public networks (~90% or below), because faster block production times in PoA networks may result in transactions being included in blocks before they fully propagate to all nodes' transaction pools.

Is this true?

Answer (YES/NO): NO